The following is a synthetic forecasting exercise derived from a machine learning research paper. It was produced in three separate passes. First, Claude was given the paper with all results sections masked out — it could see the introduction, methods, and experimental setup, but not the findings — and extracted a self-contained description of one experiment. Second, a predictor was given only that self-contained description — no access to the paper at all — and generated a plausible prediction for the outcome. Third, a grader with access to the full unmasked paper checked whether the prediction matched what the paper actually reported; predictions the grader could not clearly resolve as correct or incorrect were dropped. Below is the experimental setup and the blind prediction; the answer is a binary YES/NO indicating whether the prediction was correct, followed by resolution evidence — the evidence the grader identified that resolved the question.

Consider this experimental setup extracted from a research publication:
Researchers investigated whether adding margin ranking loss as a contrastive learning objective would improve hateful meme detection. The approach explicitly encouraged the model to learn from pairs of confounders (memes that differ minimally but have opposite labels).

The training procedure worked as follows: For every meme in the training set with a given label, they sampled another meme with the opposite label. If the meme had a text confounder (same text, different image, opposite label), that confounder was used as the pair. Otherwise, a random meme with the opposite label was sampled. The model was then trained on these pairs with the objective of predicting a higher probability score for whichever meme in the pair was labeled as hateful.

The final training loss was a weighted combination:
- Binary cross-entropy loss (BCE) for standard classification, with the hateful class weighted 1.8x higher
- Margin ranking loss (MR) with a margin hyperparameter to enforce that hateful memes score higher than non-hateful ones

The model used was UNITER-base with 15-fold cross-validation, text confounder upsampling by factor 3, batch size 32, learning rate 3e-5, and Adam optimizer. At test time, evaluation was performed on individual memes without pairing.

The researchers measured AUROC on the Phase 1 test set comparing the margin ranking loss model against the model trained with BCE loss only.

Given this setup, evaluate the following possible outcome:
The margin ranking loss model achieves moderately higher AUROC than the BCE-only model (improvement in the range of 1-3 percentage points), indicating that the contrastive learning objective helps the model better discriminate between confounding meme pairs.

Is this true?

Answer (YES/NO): NO